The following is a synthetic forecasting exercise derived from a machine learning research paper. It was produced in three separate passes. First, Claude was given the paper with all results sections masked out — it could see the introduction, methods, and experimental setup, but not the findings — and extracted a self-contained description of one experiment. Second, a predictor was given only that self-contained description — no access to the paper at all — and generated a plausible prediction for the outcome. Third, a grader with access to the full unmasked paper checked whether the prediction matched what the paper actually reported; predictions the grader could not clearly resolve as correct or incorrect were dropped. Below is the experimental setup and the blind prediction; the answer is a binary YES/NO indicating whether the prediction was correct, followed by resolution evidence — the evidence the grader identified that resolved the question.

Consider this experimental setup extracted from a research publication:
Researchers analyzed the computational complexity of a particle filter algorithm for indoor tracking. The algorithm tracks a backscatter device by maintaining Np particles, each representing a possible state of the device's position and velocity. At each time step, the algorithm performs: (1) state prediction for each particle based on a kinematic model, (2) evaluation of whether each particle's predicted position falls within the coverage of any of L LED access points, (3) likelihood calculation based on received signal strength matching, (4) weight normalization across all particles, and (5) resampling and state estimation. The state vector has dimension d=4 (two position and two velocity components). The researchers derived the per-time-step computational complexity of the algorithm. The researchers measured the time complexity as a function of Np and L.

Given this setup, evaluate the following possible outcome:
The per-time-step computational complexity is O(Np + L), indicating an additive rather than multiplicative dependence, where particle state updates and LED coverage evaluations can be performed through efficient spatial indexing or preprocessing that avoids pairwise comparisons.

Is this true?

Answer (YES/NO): NO